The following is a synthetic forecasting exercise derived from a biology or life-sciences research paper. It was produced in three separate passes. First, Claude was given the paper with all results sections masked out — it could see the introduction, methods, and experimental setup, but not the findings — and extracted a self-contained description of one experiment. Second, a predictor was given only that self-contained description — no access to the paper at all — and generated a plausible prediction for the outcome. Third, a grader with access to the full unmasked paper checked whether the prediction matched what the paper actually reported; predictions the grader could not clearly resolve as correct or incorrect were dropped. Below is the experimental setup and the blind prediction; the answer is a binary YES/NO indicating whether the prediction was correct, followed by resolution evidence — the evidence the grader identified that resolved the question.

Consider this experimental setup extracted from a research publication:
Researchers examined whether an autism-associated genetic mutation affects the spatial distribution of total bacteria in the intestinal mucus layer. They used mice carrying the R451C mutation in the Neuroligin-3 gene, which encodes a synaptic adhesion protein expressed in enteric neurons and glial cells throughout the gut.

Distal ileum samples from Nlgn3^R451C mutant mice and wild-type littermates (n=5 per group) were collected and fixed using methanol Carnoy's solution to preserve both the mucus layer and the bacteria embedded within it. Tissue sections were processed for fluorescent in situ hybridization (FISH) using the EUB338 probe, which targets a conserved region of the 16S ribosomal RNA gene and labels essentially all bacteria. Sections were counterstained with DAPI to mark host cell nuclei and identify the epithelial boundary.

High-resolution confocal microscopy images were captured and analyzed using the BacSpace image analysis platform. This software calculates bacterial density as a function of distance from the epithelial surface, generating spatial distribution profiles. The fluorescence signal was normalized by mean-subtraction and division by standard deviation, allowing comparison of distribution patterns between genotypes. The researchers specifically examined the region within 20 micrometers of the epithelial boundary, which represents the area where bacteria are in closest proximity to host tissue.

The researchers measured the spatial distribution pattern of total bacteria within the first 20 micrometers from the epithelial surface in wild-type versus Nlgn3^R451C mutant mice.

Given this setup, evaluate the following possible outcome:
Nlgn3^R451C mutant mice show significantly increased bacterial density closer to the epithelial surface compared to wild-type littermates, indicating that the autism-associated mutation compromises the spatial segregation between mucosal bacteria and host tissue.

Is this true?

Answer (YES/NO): YES